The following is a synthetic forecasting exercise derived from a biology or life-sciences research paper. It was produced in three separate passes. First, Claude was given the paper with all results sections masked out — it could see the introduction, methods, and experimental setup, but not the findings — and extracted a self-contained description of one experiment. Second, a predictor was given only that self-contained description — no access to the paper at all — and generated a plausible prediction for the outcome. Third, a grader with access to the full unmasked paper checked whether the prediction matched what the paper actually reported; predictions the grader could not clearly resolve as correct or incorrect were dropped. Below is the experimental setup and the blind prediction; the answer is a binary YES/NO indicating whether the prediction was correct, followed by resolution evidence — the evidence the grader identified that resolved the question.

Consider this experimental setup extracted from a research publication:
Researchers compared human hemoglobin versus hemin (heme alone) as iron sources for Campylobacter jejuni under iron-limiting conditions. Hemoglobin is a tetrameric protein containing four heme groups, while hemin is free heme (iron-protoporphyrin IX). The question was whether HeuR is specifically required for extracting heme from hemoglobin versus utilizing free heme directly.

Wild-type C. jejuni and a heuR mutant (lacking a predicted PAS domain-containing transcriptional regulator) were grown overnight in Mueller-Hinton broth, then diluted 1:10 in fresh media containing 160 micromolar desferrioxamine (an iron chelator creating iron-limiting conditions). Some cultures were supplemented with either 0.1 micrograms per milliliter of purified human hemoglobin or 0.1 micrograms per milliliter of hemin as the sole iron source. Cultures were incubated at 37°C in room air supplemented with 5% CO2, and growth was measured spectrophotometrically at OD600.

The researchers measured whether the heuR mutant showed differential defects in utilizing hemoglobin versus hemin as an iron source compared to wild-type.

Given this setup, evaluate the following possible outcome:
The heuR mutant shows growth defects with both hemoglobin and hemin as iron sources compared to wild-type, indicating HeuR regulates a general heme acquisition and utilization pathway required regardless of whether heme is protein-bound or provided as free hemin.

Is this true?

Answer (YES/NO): YES